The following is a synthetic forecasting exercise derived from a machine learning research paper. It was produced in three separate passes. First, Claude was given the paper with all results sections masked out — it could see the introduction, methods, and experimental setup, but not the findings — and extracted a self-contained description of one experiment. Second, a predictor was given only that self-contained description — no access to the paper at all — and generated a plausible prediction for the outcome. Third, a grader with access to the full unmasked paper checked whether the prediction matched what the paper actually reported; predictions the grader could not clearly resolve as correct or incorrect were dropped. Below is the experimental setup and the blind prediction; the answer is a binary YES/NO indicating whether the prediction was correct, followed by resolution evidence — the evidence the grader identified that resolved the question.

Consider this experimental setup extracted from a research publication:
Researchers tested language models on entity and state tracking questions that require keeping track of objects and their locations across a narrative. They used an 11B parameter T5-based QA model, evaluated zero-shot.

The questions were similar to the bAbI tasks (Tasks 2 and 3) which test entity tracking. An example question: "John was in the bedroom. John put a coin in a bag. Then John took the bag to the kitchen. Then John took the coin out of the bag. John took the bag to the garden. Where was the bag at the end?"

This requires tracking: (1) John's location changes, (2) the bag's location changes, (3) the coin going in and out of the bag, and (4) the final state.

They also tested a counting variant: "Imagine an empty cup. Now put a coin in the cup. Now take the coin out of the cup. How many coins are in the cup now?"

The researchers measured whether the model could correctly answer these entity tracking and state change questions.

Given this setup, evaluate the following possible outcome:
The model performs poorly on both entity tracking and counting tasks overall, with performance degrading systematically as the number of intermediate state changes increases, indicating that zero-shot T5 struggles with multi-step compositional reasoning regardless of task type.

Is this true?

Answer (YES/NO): NO